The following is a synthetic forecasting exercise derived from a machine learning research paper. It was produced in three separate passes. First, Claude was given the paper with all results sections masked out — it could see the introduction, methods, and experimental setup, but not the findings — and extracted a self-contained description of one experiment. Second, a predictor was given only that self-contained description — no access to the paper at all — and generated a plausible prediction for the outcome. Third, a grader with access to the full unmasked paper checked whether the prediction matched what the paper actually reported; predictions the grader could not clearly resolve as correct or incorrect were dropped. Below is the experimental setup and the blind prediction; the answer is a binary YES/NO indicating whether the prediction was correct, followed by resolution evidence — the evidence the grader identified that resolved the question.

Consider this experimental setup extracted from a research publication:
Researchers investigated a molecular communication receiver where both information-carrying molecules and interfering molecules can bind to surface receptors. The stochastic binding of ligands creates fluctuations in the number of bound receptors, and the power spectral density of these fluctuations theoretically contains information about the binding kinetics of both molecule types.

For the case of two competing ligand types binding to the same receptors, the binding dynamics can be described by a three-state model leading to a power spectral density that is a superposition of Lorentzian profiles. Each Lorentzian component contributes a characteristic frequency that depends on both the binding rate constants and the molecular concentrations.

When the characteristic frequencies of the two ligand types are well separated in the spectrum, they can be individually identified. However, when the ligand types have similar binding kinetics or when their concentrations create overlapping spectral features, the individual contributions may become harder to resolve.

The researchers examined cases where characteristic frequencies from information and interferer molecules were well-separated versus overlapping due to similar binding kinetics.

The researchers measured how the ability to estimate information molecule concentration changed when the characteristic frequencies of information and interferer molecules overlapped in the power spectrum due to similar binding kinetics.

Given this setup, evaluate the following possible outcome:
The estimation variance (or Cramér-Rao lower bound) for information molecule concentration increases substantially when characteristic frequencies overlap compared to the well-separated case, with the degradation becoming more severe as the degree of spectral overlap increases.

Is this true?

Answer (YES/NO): YES